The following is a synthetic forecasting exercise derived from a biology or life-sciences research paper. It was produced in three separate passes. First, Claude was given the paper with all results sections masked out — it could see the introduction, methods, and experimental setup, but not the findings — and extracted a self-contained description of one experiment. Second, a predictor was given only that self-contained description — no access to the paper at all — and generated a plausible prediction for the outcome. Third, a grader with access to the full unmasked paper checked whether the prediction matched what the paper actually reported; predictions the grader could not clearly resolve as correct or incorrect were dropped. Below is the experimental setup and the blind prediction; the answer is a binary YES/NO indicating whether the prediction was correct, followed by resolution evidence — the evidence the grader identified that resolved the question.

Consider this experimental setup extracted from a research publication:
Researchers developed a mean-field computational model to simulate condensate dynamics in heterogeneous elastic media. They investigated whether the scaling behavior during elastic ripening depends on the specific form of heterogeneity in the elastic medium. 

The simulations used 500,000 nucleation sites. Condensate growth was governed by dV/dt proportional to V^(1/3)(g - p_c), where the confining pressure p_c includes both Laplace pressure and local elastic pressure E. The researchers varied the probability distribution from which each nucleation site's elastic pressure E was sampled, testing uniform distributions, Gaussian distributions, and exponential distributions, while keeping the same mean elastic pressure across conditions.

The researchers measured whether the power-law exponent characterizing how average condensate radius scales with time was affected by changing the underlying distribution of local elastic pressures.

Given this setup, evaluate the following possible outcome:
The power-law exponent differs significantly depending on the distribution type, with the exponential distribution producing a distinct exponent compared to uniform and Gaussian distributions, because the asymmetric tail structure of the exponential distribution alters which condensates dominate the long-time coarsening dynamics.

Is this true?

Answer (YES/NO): NO